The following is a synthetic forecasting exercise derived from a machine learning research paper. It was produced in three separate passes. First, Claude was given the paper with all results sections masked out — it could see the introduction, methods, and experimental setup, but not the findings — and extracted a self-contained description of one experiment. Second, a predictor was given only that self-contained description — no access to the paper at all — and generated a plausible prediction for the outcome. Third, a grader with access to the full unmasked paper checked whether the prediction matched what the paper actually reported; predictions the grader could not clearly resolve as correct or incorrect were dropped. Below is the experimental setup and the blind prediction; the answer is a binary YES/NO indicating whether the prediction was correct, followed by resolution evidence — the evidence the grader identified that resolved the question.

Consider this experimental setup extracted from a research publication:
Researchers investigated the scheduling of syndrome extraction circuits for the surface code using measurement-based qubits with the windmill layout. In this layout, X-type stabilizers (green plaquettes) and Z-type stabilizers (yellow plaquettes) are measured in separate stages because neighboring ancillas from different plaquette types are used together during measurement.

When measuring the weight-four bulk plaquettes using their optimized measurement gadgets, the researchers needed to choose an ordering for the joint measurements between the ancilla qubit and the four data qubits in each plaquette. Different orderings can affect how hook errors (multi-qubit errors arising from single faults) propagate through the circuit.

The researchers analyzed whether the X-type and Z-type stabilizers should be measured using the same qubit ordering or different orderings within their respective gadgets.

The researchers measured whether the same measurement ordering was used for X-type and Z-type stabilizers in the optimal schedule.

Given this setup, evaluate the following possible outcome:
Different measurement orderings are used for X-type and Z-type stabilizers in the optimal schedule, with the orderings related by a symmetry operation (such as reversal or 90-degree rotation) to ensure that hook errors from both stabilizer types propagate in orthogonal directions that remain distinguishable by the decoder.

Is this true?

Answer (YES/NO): YES